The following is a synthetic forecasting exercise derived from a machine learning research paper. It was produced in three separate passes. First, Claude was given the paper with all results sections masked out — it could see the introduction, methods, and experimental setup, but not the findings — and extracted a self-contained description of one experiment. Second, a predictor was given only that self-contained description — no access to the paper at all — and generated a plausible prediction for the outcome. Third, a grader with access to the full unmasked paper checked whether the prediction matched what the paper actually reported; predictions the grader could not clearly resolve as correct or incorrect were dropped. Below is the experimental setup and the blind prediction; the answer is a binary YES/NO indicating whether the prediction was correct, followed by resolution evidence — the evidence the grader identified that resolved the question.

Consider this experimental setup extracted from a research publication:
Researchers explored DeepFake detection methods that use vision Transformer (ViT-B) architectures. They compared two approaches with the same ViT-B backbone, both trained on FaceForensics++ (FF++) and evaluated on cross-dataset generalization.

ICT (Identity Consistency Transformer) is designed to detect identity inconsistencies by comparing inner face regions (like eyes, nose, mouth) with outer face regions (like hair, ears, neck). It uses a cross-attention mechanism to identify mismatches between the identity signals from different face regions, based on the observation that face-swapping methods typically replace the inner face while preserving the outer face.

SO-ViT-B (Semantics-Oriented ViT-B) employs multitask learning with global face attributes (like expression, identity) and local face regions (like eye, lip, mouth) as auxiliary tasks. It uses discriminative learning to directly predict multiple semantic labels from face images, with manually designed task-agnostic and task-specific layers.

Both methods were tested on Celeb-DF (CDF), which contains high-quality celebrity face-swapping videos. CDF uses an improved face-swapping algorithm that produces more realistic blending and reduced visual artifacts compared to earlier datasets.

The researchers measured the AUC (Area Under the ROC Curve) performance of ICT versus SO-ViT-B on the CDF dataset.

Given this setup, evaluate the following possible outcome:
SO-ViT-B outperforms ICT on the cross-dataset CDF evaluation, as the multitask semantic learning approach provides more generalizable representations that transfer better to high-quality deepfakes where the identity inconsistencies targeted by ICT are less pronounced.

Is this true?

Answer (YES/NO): YES